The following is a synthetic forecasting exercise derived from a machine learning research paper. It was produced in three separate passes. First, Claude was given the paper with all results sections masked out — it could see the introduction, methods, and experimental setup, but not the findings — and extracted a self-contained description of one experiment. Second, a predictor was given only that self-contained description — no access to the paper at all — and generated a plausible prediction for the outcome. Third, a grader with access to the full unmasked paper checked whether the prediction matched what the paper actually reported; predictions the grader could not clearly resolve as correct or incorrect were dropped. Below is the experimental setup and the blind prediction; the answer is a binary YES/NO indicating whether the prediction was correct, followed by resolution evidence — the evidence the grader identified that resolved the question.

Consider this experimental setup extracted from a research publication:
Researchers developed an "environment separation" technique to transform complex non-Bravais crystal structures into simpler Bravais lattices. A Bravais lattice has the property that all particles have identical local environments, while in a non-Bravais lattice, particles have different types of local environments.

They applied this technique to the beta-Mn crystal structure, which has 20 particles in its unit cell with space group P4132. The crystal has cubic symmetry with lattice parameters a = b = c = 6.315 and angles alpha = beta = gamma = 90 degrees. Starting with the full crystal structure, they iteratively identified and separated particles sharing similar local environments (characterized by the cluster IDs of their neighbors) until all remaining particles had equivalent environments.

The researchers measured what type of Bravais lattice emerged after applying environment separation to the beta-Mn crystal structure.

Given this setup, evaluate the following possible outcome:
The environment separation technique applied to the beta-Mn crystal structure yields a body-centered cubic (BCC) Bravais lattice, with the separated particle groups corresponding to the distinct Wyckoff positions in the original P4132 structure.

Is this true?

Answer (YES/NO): NO